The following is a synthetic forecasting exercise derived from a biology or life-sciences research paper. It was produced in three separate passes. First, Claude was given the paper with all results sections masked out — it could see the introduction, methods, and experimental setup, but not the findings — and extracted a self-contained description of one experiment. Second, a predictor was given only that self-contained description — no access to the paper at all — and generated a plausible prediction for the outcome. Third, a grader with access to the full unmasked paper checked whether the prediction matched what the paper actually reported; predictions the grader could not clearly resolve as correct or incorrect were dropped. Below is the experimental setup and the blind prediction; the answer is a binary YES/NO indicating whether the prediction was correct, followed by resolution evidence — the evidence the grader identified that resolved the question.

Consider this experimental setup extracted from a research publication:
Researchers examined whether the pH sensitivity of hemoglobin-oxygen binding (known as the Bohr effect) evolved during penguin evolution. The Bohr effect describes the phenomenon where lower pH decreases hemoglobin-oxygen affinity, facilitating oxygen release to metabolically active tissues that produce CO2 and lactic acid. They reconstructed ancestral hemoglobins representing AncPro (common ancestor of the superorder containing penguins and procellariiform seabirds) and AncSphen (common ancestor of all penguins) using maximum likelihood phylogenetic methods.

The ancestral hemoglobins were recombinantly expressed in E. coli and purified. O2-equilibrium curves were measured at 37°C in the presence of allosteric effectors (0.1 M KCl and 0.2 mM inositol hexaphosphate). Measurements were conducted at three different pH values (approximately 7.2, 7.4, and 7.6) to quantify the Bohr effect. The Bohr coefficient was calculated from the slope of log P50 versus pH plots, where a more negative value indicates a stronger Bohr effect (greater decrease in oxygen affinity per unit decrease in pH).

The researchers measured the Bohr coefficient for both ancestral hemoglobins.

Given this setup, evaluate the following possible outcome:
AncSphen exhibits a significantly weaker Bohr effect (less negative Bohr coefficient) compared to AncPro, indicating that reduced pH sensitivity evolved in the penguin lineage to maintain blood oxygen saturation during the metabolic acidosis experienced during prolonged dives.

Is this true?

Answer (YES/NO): NO